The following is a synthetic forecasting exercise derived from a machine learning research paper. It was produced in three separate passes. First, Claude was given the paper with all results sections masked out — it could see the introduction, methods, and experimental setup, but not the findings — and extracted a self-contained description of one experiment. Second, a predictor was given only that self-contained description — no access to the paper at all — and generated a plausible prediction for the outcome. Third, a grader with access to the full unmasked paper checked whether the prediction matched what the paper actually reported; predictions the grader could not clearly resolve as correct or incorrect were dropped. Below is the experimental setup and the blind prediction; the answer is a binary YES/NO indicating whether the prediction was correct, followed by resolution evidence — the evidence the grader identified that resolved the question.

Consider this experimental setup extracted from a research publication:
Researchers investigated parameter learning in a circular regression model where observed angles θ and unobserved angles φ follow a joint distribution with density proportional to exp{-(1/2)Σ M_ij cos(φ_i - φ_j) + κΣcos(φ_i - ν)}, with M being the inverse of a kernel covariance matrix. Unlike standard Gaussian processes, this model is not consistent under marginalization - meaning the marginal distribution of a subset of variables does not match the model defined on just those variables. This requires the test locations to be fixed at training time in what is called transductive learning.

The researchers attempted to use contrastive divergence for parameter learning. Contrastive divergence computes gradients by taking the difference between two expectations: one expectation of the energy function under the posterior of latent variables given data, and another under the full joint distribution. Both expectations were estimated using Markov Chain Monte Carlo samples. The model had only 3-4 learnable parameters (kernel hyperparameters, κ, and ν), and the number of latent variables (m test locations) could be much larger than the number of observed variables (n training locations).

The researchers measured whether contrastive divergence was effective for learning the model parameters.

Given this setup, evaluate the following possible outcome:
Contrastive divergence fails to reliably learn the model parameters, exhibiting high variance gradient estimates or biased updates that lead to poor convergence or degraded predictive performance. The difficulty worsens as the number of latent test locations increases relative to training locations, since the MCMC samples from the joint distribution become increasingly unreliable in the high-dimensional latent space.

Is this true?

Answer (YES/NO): YES